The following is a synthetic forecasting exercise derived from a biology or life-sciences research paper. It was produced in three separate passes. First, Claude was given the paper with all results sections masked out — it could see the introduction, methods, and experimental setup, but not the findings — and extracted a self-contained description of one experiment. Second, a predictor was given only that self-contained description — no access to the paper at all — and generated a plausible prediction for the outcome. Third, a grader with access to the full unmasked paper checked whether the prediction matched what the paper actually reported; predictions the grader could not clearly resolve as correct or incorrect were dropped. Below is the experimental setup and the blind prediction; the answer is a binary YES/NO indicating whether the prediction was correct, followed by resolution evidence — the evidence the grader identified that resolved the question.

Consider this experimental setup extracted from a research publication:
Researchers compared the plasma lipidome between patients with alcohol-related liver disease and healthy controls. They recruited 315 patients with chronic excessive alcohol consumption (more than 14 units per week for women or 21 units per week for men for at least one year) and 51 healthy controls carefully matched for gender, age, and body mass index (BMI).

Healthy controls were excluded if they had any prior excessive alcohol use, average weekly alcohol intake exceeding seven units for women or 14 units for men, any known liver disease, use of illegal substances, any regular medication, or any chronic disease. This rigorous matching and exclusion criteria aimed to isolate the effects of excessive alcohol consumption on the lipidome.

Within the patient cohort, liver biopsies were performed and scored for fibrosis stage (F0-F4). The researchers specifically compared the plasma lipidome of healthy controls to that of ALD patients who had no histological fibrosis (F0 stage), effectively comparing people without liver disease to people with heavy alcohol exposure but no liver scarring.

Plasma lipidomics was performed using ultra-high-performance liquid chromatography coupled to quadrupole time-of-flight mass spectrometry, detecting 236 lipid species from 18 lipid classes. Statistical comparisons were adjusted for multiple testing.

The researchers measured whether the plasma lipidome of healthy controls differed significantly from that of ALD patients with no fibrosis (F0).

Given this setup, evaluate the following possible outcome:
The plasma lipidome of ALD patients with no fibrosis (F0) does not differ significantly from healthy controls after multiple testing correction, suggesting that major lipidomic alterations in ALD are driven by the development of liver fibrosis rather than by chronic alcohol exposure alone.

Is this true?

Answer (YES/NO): NO